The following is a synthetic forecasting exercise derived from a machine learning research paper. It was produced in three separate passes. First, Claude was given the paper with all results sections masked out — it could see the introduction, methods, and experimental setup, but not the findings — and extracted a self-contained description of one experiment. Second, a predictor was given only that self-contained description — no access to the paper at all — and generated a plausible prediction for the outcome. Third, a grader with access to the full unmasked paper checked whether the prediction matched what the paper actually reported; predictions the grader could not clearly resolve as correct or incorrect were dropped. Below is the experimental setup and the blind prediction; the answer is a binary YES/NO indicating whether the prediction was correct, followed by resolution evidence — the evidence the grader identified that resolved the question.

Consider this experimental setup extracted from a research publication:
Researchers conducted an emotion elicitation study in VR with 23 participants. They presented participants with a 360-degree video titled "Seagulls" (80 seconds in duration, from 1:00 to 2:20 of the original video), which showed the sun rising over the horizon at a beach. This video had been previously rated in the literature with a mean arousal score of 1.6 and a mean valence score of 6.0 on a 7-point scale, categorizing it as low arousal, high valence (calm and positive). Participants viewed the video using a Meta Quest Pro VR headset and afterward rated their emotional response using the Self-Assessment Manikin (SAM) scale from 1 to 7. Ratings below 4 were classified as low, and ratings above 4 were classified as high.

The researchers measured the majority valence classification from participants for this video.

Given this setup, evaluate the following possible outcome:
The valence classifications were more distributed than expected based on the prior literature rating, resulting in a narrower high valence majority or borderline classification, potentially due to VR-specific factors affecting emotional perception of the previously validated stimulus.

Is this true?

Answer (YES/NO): NO